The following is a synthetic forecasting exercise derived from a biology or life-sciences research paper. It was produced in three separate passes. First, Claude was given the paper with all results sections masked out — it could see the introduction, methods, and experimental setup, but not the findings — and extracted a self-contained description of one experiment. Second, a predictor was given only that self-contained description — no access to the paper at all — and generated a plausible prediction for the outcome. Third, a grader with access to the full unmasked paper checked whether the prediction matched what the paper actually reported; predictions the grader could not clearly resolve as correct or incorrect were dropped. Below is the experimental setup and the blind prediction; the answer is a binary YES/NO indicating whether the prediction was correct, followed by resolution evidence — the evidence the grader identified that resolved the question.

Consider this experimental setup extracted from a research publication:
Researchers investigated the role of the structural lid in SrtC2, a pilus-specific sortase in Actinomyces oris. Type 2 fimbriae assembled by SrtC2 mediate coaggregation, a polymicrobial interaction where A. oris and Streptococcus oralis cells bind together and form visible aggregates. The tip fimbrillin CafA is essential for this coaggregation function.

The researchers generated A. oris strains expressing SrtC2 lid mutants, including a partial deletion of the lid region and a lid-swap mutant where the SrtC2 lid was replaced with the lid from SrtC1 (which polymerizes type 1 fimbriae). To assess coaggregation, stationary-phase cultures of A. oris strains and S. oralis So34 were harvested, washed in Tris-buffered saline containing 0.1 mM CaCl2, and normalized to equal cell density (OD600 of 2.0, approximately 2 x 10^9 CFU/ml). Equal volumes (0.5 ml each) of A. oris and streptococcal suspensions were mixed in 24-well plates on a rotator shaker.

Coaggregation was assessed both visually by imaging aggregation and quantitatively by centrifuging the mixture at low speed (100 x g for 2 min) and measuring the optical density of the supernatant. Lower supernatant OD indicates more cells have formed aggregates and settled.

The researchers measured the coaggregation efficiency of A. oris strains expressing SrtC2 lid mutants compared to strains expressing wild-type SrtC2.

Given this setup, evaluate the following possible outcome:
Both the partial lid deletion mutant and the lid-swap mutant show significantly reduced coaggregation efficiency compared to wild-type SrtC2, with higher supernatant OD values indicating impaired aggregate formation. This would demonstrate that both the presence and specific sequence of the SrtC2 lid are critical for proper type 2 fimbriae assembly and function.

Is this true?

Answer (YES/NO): YES